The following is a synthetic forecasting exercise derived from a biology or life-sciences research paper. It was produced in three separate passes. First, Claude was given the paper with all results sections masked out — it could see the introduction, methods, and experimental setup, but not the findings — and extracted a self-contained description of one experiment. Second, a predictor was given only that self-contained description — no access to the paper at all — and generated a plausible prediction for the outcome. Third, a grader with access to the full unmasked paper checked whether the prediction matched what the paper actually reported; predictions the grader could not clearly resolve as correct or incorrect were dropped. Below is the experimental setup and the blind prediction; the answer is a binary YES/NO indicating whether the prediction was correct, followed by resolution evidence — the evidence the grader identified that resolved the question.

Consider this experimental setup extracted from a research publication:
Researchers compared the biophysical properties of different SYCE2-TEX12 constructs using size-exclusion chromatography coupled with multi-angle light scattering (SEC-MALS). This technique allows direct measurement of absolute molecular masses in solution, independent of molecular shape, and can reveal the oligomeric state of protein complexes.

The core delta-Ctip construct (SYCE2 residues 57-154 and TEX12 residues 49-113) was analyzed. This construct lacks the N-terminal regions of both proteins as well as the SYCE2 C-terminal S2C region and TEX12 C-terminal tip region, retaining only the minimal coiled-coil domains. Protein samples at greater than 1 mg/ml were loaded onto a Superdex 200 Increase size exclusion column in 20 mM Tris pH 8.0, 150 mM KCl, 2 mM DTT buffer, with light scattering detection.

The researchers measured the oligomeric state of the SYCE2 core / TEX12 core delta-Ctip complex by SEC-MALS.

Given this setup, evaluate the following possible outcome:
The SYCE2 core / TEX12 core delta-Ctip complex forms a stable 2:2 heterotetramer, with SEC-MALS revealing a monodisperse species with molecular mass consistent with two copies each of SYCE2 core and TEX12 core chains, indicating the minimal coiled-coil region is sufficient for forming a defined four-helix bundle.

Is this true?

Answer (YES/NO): YES